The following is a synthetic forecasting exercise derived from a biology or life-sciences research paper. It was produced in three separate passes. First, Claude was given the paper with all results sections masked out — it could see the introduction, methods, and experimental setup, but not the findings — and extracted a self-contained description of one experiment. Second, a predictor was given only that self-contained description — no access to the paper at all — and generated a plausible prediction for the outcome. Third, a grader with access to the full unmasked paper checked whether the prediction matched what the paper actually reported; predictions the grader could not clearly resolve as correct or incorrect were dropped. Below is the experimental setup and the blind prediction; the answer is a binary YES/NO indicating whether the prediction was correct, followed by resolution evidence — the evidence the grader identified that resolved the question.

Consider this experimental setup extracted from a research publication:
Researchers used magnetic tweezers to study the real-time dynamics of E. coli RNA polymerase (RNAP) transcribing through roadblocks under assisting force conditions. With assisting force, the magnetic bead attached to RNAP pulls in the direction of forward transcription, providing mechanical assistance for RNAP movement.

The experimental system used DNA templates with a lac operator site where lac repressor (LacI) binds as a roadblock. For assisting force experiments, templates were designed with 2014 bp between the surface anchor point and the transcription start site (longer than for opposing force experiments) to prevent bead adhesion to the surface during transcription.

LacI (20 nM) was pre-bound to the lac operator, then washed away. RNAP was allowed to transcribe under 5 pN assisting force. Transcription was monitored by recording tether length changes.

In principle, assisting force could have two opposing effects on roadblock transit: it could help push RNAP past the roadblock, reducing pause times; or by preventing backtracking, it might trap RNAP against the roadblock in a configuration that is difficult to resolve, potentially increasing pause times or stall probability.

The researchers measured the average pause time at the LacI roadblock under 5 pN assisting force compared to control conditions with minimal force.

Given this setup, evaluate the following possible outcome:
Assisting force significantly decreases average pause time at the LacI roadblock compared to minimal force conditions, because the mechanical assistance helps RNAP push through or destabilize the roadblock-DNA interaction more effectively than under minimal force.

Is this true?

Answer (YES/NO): NO